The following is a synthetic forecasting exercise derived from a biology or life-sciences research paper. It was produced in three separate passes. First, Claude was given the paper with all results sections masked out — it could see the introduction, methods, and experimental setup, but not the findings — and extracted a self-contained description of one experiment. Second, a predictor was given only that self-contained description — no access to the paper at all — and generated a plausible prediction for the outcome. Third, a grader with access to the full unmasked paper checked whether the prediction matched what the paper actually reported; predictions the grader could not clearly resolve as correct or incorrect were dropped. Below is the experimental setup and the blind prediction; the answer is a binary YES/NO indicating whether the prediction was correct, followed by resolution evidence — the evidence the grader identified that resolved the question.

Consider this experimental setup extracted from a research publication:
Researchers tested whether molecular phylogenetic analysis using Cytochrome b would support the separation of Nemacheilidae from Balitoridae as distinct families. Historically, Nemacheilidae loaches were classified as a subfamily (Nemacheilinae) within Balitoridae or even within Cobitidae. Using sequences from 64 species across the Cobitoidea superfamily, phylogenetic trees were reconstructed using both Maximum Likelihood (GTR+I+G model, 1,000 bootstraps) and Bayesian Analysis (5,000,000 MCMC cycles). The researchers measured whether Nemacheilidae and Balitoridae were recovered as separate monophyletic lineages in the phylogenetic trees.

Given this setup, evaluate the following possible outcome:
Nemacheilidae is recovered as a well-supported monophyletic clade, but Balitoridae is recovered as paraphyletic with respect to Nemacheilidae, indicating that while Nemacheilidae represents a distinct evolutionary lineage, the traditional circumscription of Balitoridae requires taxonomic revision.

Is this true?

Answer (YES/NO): NO